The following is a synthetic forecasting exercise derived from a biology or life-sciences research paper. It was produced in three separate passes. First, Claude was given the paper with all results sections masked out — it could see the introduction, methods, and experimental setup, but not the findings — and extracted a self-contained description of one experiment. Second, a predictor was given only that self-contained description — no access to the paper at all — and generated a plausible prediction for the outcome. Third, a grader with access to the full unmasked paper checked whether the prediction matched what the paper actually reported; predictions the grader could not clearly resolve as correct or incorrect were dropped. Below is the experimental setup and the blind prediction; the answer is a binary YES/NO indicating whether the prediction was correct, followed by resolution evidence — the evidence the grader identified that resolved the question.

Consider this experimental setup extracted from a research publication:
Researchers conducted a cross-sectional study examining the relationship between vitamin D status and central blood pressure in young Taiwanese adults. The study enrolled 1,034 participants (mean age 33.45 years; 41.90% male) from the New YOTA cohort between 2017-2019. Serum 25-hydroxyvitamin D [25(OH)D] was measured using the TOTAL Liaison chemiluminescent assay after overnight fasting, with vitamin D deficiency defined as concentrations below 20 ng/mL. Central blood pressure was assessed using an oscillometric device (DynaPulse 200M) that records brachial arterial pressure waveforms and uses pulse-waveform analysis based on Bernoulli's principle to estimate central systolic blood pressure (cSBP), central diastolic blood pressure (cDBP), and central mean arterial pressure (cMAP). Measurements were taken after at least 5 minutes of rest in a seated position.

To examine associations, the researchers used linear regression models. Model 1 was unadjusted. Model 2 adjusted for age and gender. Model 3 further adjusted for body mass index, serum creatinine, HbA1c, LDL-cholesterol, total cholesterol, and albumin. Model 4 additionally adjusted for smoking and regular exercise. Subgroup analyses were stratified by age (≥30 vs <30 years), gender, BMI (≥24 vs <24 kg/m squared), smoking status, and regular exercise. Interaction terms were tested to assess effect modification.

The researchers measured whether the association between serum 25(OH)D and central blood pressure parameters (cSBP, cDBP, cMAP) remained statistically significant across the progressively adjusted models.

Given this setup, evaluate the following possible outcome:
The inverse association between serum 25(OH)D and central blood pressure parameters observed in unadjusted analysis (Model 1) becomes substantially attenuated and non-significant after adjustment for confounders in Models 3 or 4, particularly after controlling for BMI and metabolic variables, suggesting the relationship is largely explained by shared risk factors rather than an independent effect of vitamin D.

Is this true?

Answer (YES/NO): NO